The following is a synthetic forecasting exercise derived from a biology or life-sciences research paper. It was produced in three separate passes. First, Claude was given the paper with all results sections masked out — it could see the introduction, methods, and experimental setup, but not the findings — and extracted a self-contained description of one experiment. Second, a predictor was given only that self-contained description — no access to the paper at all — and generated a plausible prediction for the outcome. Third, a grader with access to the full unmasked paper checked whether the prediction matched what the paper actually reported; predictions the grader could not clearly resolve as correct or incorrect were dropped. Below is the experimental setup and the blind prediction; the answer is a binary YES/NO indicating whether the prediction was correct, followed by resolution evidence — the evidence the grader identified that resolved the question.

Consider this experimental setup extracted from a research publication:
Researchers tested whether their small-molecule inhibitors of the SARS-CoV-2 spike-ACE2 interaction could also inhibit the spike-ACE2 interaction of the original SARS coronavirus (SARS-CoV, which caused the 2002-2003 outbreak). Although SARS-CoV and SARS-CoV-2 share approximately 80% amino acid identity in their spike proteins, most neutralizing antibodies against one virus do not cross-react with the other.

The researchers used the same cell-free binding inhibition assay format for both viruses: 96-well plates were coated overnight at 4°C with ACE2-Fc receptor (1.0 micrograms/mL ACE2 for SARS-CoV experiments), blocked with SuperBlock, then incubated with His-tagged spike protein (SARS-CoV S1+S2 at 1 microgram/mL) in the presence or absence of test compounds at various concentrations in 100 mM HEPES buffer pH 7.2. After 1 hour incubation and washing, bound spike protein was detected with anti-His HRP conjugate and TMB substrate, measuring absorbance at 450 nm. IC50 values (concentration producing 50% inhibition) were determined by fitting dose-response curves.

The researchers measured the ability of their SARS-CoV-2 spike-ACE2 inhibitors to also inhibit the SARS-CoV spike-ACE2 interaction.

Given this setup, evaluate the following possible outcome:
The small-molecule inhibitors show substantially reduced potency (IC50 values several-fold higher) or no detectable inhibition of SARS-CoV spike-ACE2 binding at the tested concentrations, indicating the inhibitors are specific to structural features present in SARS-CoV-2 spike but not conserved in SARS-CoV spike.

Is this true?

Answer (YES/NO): NO